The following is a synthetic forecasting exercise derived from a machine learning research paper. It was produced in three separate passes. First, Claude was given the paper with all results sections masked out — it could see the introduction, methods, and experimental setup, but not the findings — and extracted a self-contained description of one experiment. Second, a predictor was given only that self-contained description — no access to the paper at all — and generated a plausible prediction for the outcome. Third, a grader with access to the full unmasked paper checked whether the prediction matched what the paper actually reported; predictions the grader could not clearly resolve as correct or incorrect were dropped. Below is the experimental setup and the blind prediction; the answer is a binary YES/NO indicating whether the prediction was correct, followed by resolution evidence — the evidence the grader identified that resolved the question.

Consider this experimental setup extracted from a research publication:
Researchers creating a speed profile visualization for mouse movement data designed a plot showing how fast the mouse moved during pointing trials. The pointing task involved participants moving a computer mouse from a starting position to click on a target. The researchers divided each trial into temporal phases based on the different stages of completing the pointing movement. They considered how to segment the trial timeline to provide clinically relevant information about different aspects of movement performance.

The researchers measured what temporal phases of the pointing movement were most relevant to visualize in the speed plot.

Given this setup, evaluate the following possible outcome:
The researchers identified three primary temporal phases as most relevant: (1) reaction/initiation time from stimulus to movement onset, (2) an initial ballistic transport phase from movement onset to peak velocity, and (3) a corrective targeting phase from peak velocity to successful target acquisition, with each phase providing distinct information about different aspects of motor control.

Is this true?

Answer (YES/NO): NO